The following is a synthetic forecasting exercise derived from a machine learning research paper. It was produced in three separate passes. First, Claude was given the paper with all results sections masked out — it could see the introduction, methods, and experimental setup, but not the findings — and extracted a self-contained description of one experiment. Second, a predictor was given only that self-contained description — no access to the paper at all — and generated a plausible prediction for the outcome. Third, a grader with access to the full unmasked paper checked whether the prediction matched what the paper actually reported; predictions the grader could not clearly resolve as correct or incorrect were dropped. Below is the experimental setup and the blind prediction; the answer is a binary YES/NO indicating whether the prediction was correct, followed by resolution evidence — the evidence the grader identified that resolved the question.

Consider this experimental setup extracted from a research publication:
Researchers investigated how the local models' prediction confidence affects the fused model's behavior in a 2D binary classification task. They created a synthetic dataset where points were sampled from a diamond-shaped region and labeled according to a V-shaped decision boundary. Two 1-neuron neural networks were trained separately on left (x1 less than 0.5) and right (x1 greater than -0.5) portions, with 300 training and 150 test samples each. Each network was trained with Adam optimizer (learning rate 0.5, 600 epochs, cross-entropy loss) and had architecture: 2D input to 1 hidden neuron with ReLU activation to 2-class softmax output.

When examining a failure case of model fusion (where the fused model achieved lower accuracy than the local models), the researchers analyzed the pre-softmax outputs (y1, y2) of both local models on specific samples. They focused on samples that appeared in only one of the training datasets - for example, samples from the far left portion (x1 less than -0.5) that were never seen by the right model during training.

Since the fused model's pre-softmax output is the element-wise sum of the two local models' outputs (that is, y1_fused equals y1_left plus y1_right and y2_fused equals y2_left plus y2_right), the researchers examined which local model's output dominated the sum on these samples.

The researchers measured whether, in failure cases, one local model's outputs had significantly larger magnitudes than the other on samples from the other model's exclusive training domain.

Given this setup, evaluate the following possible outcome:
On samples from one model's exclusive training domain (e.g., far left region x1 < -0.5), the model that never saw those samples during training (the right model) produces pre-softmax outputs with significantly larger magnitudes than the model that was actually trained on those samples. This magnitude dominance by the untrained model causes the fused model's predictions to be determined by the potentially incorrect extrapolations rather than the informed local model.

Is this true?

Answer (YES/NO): NO